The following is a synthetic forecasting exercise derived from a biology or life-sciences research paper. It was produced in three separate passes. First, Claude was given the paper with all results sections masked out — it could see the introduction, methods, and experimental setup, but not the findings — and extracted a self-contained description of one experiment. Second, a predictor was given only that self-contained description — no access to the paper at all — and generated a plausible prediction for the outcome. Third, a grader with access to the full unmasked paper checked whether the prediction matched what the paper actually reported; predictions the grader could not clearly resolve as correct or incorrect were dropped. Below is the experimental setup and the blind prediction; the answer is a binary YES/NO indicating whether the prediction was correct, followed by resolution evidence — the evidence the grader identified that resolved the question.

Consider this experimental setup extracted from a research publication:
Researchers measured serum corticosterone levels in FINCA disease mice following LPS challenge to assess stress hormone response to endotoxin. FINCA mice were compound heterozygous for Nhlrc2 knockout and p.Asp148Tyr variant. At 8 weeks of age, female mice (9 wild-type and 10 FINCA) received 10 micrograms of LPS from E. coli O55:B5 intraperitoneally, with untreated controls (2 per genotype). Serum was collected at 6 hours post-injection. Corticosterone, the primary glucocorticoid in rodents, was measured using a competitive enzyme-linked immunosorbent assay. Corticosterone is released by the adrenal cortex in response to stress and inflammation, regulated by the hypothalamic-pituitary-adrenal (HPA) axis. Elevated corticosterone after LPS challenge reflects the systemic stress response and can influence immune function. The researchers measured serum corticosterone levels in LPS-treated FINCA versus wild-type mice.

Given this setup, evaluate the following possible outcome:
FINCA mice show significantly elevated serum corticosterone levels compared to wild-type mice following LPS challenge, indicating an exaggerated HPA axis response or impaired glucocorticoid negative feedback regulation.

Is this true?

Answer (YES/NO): NO